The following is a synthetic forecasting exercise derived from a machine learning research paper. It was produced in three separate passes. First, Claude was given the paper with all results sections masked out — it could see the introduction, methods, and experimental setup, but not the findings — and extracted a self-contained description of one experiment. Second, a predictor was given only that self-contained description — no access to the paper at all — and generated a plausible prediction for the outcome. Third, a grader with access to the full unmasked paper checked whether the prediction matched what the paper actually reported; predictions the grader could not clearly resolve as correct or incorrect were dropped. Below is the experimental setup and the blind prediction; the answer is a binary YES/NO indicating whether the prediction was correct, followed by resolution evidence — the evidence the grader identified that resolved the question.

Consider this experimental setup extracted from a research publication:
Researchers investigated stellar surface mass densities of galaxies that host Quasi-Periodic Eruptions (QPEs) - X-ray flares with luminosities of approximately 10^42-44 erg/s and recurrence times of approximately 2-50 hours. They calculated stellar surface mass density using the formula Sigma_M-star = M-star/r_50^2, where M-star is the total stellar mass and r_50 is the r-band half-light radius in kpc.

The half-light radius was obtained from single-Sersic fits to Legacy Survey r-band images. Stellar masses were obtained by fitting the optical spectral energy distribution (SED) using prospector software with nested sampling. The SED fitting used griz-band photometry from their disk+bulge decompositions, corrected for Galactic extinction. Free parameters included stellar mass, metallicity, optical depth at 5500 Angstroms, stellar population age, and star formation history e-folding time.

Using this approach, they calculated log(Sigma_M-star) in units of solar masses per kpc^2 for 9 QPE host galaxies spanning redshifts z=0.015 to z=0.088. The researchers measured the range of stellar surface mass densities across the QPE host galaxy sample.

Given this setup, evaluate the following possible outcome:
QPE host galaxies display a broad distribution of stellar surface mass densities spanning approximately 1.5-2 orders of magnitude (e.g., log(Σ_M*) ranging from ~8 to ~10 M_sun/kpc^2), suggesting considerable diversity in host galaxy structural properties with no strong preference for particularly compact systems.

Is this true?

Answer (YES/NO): NO